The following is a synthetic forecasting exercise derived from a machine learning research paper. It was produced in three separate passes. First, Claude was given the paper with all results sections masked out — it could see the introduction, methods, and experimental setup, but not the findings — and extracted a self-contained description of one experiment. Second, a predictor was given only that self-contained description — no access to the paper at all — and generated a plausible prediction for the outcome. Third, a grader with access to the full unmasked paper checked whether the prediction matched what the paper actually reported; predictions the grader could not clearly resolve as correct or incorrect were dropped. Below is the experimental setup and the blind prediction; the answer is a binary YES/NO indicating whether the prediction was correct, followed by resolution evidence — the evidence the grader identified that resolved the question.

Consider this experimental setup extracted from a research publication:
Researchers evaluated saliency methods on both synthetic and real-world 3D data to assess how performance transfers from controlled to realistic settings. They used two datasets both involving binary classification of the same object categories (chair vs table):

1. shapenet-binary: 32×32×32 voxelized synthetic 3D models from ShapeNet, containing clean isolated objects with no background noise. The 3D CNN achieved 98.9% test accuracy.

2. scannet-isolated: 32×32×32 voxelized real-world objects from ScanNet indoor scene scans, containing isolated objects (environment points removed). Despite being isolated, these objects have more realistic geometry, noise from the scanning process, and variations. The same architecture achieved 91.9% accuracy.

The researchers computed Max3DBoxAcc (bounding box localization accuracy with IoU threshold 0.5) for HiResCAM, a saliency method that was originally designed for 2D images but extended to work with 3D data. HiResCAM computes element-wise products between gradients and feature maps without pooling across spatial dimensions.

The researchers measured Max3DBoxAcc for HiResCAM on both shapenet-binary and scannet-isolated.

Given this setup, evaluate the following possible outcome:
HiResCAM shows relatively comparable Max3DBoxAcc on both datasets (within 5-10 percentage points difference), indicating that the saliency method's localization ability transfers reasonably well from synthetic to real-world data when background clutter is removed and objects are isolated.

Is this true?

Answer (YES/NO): NO